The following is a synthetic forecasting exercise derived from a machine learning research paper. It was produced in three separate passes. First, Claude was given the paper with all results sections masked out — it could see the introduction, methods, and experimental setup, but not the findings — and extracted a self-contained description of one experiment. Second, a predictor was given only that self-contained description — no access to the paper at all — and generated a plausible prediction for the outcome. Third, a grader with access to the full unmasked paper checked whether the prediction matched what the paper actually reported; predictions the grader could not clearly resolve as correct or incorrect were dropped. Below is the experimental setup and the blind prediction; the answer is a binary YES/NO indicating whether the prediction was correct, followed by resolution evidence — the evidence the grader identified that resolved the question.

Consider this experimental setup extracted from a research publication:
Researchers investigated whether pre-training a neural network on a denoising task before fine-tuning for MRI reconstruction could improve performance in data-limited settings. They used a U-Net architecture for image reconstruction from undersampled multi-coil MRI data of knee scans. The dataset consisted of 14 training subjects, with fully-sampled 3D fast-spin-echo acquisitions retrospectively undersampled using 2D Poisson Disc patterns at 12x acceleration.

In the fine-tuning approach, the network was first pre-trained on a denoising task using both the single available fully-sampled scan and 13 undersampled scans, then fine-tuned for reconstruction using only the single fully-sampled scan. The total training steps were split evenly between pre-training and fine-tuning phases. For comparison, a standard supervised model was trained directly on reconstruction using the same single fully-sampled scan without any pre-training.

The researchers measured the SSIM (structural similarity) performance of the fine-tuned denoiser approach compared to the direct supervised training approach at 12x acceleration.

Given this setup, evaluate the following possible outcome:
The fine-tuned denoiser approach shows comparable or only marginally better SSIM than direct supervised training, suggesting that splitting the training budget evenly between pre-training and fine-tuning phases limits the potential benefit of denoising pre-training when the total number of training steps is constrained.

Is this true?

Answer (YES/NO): NO